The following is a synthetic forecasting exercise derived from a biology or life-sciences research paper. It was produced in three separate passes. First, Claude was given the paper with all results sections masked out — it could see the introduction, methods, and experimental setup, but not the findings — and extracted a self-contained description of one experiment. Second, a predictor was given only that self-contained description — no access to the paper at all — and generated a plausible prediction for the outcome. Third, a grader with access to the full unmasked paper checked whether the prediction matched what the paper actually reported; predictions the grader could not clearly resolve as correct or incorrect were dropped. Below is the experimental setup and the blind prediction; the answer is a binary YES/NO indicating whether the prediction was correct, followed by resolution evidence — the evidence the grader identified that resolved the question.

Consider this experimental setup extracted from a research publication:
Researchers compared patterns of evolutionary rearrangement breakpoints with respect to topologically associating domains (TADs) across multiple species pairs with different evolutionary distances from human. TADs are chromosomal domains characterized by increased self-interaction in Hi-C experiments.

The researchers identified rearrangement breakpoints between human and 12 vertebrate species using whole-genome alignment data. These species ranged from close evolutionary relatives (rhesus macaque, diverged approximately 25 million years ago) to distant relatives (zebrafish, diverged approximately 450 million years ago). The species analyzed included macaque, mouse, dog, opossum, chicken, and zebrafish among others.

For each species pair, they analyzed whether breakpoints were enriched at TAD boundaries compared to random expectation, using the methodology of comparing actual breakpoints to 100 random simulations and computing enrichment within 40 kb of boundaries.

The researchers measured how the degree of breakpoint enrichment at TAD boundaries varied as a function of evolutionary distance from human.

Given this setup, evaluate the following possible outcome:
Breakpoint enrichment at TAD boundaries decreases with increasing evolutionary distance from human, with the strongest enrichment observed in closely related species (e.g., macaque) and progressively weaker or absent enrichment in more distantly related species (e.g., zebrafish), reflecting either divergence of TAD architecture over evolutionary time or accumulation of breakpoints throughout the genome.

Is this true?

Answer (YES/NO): NO